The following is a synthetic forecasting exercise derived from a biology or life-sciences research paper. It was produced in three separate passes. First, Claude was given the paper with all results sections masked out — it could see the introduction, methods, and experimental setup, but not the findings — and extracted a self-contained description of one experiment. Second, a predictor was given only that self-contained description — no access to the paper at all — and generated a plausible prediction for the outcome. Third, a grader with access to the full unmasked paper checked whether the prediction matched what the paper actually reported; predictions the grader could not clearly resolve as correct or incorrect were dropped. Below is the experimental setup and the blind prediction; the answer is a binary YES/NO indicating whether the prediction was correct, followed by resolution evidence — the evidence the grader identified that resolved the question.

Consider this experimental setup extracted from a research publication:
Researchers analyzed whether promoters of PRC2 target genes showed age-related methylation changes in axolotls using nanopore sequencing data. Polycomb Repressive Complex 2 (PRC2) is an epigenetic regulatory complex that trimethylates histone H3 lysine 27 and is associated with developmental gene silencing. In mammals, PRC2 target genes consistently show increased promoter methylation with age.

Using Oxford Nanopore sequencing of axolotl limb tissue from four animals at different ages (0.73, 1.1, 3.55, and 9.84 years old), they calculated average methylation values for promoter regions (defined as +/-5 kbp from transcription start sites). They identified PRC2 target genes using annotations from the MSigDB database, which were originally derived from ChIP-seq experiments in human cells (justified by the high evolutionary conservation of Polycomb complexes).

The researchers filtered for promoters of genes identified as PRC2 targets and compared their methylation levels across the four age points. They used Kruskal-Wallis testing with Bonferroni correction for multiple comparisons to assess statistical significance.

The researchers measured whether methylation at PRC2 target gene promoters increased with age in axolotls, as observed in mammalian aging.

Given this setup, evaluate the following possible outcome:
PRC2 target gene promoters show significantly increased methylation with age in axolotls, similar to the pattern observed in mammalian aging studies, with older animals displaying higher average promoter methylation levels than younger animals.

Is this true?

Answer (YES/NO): NO